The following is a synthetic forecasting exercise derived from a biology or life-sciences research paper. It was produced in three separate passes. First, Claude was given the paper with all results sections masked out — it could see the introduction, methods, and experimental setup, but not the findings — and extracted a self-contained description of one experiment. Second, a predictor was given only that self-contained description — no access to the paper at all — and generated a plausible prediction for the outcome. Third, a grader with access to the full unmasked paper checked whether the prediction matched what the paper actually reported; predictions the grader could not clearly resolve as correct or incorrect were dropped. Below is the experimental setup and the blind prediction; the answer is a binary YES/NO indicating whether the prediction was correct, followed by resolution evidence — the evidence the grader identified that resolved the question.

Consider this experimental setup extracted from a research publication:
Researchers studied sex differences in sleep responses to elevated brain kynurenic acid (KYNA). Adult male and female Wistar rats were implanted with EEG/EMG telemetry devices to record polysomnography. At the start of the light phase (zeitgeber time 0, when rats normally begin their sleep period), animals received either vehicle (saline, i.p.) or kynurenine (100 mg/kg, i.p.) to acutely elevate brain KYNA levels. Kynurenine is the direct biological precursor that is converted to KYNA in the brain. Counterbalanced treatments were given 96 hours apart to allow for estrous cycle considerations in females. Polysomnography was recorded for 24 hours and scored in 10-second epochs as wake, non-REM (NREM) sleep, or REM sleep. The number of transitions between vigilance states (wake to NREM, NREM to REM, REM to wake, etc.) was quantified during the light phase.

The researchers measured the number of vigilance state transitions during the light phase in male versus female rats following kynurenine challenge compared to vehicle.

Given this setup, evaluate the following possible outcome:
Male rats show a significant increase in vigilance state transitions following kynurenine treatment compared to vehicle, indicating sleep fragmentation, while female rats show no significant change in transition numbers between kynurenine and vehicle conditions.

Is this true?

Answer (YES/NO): NO